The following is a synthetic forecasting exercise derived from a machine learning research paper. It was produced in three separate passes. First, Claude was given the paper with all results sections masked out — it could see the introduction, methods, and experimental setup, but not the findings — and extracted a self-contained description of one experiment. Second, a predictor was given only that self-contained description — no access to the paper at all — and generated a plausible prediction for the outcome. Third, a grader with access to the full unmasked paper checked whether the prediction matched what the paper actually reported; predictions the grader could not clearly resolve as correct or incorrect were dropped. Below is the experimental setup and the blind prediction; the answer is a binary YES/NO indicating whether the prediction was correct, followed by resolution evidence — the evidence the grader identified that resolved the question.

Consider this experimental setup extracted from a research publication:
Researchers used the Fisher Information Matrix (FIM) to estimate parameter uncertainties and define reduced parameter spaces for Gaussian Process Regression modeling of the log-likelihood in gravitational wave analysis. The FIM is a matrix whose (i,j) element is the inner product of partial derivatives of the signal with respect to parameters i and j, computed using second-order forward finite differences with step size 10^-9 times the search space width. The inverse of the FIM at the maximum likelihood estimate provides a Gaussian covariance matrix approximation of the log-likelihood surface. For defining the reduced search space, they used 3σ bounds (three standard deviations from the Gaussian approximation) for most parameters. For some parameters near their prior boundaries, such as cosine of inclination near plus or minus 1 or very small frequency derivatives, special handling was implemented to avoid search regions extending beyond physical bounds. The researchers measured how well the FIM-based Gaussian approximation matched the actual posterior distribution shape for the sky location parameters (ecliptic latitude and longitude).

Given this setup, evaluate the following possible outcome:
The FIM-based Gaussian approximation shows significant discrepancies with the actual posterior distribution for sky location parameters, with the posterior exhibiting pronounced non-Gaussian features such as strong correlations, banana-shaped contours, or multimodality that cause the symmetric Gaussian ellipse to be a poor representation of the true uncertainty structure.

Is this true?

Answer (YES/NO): NO